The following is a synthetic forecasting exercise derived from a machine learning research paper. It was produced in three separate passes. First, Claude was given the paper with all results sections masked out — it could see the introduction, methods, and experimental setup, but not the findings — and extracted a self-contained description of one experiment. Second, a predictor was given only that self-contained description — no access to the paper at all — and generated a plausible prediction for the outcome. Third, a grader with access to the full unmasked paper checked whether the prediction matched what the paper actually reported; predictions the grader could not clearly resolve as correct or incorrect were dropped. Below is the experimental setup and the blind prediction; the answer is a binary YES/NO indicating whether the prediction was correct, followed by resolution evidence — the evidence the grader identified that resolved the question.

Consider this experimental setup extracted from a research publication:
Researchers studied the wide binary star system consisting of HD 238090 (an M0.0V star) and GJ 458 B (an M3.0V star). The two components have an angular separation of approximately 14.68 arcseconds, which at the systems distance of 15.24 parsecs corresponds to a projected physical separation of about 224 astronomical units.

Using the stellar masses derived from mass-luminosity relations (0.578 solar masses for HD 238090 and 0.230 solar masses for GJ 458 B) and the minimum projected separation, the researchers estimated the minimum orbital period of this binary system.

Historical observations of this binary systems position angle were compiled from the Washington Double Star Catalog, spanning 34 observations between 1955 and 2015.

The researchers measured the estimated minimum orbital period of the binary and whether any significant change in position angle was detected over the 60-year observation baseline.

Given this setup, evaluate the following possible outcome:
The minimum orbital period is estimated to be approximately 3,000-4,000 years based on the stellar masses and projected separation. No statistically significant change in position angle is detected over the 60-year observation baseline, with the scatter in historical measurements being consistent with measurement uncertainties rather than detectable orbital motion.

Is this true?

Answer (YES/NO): YES